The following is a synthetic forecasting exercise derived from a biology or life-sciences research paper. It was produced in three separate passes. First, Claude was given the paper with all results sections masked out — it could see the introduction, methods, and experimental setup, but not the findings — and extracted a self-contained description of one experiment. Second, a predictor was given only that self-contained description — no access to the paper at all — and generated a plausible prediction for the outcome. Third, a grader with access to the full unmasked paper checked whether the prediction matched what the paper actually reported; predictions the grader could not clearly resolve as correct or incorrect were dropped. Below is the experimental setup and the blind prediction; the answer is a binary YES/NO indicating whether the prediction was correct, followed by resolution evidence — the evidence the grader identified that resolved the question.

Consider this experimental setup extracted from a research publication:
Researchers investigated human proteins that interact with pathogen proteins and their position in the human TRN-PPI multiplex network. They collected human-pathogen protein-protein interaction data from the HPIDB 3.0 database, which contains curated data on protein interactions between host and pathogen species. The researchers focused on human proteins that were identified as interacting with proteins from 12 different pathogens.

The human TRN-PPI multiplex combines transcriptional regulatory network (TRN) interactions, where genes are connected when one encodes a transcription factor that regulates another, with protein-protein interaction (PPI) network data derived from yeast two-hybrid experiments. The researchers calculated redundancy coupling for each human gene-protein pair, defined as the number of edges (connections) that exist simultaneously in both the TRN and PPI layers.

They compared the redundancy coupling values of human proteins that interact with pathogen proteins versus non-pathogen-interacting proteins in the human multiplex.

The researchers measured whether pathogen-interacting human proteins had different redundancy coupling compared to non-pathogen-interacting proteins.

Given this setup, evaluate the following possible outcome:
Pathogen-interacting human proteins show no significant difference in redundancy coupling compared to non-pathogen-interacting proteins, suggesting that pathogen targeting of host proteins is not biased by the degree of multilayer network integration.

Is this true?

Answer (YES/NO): NO